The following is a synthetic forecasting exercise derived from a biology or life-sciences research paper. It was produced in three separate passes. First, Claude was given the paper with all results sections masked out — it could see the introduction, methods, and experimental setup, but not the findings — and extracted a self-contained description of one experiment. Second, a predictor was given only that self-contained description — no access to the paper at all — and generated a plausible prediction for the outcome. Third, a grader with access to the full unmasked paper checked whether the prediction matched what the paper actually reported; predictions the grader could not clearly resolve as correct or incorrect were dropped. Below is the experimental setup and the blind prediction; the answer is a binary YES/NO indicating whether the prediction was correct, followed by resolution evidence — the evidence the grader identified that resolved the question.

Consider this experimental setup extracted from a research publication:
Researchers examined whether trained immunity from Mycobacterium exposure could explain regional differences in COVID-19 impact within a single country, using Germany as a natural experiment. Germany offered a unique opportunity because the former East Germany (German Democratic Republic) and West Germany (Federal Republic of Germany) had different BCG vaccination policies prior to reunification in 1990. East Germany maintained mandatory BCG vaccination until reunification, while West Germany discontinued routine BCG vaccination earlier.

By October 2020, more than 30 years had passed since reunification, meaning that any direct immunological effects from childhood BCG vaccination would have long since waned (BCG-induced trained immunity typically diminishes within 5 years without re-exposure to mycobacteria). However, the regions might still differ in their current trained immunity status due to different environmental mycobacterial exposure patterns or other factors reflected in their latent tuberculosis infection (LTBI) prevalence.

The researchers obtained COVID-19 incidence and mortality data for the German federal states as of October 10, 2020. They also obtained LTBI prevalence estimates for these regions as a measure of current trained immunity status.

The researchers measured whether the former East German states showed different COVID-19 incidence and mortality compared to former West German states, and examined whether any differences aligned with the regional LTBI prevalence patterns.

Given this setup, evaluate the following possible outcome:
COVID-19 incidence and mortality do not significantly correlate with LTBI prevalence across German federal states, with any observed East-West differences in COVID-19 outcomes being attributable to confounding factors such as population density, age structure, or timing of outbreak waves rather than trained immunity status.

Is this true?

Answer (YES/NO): NO